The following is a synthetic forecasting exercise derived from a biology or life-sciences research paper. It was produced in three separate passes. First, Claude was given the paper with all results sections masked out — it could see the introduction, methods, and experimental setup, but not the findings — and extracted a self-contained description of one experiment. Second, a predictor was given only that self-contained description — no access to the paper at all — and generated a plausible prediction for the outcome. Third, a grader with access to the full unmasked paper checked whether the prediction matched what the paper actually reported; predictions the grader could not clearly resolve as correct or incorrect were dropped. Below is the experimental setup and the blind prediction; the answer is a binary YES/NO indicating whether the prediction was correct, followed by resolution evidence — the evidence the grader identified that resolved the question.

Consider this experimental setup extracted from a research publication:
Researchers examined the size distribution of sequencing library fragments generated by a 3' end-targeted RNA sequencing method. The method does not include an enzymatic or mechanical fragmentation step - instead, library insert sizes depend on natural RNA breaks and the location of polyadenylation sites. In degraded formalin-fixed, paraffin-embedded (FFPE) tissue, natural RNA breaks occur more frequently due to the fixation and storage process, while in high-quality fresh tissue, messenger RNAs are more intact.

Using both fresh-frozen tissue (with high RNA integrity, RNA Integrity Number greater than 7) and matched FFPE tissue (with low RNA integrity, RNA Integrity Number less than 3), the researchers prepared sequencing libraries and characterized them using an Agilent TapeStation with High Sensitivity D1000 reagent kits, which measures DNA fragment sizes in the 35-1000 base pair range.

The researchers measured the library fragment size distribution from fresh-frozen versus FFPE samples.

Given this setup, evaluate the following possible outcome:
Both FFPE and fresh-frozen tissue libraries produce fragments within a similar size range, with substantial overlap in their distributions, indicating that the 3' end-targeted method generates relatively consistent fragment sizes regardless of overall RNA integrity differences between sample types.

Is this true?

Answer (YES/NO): YES